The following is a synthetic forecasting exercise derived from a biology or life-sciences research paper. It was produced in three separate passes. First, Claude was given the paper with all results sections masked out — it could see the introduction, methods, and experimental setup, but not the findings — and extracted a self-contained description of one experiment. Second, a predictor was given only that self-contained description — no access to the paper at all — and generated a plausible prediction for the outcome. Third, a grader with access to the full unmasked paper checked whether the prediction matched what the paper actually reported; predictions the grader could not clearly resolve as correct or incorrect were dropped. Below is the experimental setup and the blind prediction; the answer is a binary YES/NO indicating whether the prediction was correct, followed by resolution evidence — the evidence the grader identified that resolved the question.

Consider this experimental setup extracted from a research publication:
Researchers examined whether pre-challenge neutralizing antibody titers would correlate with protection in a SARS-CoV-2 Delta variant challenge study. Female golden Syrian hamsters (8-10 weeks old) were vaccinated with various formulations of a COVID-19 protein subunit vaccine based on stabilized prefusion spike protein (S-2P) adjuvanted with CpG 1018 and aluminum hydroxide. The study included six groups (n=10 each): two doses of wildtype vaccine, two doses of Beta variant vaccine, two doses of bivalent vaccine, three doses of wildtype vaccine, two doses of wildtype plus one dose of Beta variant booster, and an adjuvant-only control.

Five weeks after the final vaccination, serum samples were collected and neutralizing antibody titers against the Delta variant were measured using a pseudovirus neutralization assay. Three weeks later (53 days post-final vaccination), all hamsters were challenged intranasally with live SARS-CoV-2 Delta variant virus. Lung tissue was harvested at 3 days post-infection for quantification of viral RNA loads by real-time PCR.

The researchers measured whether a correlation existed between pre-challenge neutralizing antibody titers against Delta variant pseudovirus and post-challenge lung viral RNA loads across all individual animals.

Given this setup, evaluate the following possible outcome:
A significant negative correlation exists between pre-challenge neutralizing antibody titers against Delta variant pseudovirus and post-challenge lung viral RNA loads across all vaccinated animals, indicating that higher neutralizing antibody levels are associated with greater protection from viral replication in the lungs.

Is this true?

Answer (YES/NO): YES